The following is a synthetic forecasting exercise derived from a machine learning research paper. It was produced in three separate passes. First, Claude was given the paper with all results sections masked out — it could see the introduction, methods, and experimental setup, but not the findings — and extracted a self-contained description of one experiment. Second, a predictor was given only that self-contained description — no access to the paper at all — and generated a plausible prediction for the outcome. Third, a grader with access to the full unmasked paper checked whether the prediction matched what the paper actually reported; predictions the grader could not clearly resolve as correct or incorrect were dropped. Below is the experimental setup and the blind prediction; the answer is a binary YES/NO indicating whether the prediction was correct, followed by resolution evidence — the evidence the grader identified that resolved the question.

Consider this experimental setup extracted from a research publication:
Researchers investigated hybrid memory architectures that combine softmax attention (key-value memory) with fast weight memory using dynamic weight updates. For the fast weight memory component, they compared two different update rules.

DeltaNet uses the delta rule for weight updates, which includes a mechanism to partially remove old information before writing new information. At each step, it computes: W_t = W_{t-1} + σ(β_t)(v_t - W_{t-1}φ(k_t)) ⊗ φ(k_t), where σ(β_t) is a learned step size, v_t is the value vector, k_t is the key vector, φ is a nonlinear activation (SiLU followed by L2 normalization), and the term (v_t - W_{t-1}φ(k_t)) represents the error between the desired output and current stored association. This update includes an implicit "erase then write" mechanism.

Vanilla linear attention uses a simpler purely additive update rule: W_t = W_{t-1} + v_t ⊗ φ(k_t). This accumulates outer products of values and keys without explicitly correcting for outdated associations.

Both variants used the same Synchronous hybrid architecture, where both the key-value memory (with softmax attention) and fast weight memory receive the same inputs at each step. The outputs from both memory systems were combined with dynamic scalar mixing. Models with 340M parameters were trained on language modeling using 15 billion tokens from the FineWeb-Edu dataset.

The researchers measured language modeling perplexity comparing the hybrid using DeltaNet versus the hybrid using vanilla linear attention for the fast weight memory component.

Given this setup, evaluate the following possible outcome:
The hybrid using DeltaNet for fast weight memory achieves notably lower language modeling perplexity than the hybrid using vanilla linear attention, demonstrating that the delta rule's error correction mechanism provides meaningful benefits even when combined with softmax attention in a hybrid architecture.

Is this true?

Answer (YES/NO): YES